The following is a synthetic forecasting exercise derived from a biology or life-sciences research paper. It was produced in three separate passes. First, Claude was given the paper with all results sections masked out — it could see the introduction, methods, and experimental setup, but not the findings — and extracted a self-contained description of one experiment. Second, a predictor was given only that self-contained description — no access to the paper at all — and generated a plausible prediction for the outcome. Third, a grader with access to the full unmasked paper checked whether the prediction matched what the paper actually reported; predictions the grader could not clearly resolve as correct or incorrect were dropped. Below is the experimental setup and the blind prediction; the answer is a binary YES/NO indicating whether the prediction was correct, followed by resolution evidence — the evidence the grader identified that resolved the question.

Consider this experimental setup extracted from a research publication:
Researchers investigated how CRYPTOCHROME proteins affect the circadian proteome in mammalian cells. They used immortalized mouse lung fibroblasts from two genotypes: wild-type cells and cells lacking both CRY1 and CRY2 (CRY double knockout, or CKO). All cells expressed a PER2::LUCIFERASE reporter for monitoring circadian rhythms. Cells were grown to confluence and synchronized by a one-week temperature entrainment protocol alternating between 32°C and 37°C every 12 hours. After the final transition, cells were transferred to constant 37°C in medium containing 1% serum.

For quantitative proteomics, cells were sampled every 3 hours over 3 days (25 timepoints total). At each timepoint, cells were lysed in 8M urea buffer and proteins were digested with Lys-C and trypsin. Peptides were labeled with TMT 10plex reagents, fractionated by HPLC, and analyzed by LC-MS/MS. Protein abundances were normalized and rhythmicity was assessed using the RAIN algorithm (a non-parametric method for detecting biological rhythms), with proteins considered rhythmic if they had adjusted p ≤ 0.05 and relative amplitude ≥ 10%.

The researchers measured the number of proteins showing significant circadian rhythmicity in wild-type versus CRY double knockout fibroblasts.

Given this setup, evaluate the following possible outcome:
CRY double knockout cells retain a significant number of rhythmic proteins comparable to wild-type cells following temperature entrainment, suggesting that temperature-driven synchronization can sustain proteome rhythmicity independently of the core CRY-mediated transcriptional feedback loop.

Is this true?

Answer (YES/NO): NO